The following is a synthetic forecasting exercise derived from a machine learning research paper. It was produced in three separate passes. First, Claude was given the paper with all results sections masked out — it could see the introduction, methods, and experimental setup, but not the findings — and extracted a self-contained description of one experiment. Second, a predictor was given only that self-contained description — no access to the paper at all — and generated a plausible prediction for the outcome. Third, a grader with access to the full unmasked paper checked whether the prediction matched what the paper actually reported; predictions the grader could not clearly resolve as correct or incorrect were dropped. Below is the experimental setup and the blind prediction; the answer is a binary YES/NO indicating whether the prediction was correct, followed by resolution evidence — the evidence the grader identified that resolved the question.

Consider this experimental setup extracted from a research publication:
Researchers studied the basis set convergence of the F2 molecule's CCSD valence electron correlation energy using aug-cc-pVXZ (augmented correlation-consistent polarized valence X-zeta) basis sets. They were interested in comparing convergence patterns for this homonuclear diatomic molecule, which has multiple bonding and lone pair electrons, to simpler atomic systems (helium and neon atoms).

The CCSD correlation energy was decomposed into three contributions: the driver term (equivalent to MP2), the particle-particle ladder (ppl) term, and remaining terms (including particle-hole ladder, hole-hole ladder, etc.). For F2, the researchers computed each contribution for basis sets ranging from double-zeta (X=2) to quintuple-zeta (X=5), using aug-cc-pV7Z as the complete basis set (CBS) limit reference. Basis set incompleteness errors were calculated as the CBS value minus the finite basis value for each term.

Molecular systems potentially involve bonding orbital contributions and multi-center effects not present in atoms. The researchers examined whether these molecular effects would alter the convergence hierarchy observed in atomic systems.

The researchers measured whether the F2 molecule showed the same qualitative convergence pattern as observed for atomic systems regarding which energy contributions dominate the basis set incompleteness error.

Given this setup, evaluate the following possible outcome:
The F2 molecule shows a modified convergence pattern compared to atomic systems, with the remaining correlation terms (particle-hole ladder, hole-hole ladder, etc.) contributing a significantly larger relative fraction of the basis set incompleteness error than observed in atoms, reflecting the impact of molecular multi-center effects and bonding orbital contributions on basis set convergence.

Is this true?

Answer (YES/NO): NO